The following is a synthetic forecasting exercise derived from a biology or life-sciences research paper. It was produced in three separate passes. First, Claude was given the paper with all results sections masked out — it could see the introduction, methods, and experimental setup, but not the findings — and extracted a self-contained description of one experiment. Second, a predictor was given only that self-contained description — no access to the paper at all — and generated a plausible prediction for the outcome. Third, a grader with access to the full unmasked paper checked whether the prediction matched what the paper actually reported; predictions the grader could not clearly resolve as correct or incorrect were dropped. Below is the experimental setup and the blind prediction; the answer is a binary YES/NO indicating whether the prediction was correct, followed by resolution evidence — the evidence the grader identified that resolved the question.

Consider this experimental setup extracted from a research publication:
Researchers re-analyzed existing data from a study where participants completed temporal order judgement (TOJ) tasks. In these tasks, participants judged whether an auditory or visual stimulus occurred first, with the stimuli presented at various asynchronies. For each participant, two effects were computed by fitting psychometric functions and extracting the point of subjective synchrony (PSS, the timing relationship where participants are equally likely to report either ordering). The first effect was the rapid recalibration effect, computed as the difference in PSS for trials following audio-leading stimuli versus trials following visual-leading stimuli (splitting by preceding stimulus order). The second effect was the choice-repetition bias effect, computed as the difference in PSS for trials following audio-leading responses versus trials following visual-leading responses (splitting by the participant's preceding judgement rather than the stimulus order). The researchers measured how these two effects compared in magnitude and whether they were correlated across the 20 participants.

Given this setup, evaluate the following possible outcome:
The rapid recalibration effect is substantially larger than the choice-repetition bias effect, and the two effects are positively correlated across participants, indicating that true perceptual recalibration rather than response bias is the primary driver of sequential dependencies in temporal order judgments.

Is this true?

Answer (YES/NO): NO